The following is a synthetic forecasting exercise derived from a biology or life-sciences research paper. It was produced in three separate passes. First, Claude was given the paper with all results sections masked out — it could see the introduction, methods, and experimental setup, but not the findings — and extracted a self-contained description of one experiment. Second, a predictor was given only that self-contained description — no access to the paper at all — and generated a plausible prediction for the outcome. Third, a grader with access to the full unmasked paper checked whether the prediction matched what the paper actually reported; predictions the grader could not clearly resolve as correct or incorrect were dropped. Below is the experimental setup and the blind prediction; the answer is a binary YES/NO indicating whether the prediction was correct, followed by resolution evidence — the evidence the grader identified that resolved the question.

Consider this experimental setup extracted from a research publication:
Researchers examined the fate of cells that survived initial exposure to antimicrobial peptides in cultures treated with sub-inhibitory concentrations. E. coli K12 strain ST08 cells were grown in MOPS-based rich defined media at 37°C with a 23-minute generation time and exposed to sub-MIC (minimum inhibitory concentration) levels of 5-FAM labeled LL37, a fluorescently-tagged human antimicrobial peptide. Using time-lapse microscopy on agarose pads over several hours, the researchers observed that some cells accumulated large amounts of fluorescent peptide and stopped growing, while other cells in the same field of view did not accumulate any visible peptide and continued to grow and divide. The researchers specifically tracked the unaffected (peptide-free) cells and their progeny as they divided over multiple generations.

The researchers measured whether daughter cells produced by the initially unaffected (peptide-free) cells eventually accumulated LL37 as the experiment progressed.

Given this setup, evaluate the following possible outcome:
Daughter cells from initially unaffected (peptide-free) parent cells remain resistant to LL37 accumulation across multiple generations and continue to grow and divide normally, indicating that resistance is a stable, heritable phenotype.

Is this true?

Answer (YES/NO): NO